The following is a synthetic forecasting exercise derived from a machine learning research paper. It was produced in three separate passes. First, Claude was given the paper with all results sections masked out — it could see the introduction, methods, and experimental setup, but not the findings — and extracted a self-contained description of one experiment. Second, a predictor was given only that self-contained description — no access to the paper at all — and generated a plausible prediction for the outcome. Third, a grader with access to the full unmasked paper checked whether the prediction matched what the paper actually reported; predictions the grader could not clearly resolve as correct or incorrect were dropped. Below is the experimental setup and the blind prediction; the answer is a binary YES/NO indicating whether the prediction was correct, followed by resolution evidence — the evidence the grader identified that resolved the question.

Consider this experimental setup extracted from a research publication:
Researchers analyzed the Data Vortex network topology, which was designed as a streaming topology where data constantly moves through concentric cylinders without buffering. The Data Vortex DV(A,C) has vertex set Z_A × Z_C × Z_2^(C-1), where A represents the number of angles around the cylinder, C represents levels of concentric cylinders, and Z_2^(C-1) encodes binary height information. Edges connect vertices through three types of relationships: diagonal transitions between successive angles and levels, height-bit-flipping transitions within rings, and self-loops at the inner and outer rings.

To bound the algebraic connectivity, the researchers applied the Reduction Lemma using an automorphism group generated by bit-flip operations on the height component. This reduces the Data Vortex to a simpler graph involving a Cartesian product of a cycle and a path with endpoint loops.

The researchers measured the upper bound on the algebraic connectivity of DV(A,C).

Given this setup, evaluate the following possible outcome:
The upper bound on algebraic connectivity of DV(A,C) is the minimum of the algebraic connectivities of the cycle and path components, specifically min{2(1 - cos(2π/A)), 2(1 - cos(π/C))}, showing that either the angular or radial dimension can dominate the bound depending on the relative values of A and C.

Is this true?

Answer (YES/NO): YES